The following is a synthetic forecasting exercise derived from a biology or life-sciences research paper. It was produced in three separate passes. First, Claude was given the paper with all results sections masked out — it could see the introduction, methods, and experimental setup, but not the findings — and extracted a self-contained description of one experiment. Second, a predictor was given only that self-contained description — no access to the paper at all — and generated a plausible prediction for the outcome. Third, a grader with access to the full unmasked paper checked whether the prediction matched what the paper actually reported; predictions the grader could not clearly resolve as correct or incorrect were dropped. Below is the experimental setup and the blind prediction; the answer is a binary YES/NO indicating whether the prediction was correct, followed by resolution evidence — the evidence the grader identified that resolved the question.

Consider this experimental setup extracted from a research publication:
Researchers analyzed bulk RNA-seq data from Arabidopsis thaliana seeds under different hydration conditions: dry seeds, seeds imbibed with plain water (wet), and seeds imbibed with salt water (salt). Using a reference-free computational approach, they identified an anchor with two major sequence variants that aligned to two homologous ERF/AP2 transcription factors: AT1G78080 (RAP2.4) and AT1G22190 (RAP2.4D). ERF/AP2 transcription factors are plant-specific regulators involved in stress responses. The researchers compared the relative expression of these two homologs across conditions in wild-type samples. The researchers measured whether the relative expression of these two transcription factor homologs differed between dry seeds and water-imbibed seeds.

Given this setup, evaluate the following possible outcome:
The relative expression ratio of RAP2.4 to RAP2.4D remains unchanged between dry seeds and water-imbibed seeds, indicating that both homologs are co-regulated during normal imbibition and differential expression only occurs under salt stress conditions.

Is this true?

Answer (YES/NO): NO